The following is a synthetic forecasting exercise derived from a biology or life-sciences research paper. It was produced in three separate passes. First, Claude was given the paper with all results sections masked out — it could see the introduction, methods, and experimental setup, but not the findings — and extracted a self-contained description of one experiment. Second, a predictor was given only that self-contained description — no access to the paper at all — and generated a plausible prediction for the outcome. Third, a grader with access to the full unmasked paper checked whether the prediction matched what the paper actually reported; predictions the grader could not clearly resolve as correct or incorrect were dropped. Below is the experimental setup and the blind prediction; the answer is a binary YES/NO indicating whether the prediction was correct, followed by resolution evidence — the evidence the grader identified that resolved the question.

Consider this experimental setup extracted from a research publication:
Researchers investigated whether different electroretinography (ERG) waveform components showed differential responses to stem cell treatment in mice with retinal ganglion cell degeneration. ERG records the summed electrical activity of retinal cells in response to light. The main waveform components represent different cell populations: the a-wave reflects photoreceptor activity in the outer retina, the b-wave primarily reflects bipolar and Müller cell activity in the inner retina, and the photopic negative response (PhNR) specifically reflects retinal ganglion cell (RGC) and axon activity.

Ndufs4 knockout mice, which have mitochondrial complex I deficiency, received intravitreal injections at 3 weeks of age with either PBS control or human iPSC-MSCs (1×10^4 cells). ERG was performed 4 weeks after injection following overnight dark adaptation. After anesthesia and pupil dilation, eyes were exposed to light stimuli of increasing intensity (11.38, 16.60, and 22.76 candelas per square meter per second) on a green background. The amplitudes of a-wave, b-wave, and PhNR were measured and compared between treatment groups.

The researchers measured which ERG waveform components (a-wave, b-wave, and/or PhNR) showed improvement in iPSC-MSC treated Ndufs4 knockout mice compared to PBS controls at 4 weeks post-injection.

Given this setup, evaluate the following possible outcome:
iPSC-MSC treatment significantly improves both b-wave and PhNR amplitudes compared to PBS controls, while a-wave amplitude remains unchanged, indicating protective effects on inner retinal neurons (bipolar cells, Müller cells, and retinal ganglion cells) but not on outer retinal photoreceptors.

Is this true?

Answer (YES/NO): NO